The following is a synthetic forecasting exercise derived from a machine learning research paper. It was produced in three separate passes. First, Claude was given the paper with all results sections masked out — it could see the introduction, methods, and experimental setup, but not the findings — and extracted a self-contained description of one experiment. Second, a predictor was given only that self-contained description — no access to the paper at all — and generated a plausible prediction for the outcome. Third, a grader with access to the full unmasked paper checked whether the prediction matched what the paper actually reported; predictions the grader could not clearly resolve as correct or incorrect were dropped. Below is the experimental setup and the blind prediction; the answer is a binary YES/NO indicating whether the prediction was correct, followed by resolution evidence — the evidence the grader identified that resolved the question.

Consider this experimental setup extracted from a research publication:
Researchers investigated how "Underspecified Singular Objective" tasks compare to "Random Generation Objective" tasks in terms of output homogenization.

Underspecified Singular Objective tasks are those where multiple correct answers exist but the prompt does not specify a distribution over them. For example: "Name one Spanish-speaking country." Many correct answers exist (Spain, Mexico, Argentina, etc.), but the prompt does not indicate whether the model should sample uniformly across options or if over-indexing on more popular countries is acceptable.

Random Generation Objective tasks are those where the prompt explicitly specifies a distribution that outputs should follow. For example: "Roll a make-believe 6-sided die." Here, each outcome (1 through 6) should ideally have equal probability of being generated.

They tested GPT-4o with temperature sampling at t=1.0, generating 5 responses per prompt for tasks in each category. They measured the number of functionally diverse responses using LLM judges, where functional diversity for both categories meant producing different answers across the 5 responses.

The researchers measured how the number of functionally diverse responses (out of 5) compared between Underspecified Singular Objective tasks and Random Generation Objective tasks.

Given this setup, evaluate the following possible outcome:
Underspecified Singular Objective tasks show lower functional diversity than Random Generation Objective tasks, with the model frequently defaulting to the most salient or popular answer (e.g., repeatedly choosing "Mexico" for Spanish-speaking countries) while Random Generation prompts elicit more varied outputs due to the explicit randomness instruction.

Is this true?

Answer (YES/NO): NO